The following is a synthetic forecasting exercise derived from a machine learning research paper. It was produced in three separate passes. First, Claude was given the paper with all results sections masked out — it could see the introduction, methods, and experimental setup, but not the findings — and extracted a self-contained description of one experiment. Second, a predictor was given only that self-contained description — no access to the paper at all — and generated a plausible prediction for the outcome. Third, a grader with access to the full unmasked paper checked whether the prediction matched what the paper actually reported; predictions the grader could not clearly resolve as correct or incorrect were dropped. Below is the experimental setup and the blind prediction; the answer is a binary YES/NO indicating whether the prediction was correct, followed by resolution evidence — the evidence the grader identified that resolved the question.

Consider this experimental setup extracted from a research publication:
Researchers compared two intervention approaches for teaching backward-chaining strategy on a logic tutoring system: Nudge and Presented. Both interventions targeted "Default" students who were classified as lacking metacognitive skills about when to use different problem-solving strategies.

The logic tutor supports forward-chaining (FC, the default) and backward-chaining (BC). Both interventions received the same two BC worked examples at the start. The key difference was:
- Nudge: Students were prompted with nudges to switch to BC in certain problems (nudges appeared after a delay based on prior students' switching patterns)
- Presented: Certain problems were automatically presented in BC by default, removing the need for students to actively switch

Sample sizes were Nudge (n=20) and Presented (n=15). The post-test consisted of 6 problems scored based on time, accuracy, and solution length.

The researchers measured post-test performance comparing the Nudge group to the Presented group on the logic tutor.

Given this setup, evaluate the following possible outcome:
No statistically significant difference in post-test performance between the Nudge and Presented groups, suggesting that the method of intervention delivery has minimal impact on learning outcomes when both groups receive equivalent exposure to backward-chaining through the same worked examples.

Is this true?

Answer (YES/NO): YES